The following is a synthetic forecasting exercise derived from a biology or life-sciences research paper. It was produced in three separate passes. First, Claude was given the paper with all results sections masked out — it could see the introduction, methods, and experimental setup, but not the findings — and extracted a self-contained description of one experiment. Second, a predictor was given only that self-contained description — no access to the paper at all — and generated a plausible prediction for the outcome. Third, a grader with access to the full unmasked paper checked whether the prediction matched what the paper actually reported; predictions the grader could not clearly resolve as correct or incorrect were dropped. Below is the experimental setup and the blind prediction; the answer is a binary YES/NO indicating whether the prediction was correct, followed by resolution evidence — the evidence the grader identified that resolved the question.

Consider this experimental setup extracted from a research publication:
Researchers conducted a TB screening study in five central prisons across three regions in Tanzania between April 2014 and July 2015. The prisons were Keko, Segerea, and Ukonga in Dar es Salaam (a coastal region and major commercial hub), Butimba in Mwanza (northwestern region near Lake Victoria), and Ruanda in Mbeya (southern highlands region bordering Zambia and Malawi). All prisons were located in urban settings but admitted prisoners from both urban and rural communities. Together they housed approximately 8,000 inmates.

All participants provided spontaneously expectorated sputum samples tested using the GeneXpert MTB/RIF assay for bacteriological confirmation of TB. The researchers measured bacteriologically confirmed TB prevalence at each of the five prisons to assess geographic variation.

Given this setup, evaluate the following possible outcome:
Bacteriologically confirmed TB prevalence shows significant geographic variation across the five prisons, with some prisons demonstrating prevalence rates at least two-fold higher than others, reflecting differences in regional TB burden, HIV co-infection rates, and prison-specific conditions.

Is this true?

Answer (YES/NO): NO